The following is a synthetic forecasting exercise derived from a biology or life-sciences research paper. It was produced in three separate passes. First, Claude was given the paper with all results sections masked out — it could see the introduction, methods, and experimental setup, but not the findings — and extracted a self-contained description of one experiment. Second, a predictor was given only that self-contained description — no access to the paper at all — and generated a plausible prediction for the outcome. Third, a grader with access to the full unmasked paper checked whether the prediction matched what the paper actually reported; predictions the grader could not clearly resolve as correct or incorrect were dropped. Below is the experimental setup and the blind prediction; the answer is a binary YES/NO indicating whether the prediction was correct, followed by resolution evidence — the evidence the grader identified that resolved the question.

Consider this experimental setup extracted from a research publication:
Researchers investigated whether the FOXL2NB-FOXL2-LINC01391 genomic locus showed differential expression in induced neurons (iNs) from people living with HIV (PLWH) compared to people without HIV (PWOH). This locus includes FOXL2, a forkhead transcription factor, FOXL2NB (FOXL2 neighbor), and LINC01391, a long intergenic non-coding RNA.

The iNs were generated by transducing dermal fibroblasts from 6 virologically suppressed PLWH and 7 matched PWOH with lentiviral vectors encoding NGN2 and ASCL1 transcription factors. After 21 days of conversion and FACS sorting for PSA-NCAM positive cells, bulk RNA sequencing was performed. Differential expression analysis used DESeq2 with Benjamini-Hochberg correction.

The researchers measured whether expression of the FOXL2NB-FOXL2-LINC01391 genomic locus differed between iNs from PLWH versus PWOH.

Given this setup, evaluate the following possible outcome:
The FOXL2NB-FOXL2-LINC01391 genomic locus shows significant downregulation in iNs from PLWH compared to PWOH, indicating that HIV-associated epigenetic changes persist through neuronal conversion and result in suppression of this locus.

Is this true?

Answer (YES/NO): YES